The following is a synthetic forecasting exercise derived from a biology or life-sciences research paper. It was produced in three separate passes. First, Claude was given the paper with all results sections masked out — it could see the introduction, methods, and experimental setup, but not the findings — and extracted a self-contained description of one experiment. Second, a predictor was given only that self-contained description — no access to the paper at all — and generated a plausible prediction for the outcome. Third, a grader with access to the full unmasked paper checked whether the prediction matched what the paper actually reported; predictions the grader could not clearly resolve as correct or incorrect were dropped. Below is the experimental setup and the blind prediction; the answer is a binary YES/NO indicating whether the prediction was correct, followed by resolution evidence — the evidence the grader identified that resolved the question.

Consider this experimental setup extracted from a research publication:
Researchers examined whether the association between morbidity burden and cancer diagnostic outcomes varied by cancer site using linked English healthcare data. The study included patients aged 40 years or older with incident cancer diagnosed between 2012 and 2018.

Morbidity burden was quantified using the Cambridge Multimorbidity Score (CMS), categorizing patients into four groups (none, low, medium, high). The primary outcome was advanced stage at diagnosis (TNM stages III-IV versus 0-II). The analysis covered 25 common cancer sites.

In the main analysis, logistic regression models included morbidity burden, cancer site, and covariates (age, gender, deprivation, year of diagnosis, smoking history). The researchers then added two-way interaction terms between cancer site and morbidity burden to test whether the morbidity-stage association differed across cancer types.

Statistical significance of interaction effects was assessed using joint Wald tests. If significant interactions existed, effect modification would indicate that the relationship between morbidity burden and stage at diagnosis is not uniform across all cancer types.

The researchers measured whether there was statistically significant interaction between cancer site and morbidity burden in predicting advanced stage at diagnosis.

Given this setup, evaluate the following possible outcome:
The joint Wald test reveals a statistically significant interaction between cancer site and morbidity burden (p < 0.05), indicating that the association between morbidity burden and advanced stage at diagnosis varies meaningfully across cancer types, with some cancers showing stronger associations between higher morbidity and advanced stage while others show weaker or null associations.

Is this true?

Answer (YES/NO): NO